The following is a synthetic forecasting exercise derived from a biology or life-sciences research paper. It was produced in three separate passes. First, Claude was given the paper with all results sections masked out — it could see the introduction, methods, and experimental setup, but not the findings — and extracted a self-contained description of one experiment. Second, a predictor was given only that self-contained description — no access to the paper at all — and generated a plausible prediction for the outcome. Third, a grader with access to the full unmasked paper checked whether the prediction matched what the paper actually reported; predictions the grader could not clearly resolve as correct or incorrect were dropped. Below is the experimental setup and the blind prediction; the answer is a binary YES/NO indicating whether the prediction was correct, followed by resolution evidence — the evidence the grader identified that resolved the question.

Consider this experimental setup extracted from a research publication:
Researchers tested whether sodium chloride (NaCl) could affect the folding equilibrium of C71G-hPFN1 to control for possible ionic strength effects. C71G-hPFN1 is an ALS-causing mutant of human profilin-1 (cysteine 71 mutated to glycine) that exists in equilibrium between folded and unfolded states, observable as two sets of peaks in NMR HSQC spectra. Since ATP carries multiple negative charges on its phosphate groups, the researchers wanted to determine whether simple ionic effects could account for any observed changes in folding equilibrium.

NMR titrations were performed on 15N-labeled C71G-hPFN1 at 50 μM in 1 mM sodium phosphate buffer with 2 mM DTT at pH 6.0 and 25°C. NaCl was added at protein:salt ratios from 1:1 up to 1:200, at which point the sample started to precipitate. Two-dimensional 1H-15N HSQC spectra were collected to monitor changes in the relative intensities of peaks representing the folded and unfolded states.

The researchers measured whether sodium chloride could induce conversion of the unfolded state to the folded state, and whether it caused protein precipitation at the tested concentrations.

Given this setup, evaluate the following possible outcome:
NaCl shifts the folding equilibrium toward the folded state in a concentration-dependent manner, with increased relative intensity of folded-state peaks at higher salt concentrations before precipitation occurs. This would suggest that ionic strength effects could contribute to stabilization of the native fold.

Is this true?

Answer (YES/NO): NO